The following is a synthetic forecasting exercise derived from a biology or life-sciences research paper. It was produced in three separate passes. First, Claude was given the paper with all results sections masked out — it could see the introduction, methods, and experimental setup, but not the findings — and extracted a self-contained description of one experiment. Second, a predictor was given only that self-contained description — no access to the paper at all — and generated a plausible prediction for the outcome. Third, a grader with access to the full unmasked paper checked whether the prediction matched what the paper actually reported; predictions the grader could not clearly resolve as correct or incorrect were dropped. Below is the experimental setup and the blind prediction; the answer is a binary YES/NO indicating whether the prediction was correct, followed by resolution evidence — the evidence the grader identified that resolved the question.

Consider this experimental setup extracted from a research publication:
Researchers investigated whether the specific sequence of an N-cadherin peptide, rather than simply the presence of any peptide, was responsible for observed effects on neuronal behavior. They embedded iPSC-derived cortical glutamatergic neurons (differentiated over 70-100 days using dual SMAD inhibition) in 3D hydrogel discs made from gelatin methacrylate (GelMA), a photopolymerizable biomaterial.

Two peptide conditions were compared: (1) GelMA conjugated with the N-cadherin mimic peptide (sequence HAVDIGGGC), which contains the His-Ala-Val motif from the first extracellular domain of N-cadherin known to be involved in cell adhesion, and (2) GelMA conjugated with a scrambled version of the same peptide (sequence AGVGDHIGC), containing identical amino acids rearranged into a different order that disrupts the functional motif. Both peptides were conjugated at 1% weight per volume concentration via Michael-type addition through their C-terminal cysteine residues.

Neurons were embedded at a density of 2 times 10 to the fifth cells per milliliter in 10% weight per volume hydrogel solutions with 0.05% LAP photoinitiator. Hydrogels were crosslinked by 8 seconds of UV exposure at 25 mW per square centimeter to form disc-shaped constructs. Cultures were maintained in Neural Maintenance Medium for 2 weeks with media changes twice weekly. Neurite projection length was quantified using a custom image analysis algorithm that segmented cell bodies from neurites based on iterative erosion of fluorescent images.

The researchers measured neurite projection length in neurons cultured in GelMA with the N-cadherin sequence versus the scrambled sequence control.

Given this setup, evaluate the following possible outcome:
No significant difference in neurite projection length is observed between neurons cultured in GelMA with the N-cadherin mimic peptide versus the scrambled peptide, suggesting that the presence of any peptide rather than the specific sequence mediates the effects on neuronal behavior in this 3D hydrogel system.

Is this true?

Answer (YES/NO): NO